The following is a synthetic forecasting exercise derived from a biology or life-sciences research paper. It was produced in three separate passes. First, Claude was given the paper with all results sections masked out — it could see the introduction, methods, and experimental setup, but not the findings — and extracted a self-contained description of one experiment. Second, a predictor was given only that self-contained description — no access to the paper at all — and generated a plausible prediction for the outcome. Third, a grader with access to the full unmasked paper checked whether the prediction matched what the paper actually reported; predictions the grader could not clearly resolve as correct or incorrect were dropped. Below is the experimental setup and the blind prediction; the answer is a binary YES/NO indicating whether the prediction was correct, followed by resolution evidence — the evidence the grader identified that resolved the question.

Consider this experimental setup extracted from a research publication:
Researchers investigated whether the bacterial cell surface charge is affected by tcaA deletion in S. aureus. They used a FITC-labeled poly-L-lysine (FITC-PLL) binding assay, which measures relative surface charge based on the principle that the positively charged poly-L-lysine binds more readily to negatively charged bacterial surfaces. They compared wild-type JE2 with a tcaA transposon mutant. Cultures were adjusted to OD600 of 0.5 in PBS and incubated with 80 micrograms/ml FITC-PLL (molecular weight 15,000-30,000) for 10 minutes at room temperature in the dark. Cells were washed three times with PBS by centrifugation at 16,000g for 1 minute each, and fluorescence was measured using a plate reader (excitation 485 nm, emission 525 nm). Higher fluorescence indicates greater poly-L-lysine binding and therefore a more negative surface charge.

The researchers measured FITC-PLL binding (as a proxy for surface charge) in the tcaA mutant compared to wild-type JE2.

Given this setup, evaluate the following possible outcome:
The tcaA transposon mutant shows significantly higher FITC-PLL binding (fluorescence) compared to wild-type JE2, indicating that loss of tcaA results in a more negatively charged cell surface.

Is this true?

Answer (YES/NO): NO